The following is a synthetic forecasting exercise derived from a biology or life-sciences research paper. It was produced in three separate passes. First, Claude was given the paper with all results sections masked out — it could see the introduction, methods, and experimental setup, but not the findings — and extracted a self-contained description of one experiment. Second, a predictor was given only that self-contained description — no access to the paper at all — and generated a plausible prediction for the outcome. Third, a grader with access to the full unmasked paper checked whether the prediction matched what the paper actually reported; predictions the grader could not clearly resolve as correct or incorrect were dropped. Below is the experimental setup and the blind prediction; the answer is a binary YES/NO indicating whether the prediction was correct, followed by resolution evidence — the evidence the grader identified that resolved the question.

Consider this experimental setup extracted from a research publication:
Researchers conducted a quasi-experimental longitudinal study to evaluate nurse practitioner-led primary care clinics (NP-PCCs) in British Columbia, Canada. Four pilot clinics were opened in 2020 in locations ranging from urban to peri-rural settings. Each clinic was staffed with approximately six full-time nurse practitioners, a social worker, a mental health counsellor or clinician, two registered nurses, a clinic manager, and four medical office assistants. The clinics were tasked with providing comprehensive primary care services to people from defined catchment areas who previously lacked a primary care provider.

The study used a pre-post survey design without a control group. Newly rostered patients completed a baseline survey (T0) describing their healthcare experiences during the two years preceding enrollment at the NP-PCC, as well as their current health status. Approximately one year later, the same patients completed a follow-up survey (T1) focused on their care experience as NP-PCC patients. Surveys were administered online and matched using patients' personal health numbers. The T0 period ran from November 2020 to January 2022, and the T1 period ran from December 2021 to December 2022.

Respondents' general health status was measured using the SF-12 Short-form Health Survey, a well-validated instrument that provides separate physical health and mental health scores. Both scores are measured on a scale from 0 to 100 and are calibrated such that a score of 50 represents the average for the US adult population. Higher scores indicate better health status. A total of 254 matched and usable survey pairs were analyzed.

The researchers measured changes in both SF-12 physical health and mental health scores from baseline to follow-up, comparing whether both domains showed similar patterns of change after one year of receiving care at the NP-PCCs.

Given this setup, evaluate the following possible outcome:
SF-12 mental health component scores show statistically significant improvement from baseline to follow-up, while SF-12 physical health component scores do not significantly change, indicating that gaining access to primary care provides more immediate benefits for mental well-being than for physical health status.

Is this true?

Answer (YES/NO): NO